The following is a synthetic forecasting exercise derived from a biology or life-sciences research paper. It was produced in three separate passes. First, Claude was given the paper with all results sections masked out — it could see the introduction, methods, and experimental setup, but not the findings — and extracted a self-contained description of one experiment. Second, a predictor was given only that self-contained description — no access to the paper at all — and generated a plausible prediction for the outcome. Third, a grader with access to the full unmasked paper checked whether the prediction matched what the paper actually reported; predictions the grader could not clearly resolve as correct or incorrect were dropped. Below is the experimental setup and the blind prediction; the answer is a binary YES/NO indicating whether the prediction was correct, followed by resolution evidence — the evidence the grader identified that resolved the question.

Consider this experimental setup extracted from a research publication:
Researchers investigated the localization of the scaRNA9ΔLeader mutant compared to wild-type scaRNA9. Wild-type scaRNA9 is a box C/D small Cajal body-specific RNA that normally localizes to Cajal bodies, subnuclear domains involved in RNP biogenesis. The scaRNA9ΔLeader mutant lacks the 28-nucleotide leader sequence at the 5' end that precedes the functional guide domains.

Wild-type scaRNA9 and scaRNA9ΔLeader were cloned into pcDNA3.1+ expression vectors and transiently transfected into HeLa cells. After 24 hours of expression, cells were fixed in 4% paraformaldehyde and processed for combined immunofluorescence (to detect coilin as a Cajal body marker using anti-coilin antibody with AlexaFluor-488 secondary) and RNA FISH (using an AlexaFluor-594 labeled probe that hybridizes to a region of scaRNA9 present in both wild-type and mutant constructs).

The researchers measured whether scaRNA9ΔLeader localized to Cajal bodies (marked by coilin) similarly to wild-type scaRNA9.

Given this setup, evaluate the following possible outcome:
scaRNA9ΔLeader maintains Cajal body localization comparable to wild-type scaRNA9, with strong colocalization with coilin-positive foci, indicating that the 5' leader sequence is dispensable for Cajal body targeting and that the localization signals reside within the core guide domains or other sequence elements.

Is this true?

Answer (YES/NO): NO